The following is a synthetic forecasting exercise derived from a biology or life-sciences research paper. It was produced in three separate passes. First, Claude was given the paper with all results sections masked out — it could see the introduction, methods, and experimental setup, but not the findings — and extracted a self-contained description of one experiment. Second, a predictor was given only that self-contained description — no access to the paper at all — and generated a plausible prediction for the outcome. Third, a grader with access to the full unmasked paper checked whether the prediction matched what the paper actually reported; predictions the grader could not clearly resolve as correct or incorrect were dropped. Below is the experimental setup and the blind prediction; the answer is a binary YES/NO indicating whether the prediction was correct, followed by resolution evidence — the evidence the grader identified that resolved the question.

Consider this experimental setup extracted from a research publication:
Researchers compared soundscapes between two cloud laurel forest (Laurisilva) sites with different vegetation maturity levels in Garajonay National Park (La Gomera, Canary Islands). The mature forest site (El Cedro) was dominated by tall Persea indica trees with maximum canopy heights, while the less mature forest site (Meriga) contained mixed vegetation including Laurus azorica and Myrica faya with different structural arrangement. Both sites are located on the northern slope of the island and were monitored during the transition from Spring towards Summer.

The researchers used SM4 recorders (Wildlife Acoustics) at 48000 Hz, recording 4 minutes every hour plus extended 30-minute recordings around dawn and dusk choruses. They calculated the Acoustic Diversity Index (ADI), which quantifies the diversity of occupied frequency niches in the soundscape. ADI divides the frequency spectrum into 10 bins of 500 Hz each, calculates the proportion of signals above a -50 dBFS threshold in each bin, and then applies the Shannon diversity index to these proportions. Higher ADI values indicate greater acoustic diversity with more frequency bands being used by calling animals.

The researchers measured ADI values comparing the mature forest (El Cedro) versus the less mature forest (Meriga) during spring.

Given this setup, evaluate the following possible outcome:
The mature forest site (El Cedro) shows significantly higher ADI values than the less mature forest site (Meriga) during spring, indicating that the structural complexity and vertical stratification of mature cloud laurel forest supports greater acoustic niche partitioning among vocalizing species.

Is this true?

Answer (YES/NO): NO